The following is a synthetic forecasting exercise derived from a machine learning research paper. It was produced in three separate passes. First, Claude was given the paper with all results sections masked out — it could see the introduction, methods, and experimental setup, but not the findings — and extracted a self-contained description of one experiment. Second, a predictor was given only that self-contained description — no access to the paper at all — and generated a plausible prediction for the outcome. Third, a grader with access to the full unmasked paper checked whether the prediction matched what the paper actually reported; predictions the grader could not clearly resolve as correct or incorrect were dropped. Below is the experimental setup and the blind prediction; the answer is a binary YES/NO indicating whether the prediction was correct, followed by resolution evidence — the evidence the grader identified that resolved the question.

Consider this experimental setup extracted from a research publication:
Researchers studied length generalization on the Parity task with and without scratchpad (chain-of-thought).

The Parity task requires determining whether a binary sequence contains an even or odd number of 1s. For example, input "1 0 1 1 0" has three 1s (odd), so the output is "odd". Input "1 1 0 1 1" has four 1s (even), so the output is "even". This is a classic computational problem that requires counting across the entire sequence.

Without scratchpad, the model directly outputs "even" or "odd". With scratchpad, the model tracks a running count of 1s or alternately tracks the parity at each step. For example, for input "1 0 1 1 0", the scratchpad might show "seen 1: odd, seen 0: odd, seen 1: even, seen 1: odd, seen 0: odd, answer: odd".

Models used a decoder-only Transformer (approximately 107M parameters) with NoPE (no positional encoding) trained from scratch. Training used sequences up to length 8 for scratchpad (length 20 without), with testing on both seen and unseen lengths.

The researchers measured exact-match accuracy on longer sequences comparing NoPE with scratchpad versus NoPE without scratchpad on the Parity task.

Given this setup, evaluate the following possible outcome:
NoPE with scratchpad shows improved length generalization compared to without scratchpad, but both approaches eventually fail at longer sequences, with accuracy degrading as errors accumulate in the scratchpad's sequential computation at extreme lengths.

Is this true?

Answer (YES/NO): NO